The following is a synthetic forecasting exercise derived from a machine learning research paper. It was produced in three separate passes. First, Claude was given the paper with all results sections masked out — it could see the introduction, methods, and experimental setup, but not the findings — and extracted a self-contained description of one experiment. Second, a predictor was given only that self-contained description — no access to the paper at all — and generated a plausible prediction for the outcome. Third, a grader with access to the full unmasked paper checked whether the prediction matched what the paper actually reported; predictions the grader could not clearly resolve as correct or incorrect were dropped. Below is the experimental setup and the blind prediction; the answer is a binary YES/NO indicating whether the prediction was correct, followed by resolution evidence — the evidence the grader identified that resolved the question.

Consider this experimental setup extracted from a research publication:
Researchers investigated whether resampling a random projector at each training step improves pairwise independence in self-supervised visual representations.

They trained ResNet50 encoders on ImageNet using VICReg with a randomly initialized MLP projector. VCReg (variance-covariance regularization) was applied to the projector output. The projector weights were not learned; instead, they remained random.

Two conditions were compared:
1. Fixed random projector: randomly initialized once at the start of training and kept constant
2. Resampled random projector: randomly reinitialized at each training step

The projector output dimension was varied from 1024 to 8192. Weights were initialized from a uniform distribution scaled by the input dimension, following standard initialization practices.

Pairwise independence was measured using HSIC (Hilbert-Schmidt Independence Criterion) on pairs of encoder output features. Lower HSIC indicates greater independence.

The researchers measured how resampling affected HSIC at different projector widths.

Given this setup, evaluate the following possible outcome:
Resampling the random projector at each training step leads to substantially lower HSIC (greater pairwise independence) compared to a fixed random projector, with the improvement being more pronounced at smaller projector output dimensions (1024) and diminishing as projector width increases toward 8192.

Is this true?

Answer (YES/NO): NO